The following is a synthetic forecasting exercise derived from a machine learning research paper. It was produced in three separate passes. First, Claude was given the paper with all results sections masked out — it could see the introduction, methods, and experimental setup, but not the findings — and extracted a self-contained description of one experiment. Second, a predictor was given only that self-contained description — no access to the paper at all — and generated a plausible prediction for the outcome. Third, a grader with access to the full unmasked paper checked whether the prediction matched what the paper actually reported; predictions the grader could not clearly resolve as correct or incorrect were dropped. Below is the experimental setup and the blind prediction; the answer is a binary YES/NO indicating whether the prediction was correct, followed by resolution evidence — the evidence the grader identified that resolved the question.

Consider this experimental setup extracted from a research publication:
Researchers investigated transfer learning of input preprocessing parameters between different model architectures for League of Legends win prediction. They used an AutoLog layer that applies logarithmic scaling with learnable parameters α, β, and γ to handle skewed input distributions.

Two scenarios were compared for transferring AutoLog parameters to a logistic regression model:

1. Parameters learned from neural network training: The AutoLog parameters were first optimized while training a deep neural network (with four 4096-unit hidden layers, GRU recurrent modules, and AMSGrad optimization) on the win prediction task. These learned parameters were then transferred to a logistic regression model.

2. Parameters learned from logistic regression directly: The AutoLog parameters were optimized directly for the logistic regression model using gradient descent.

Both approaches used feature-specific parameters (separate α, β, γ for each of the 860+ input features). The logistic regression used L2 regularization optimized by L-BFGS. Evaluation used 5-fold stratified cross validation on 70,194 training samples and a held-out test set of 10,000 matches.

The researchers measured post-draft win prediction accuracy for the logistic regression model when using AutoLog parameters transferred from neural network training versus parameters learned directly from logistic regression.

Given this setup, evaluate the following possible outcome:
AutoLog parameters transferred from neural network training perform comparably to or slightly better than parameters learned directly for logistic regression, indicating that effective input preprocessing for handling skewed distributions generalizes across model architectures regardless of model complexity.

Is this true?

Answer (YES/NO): YES